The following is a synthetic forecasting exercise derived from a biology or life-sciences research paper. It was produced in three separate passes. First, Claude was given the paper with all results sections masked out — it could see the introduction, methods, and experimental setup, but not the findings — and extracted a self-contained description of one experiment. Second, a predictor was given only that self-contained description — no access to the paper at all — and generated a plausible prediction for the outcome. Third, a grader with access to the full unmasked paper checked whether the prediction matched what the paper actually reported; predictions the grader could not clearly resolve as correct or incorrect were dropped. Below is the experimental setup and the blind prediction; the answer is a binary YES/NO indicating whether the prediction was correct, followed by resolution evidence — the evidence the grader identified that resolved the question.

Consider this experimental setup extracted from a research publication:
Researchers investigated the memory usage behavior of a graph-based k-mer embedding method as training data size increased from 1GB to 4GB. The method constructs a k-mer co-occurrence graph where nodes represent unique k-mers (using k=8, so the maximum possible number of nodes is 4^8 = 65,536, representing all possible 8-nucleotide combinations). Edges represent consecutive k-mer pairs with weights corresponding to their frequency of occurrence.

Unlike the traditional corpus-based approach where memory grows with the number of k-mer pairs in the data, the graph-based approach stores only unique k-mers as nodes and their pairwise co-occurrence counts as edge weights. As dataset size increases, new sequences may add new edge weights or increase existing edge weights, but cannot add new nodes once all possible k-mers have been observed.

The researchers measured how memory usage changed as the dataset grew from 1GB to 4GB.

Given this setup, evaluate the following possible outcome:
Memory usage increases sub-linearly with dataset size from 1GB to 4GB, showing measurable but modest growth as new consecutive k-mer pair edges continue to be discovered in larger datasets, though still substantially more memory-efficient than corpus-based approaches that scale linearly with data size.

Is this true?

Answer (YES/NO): NO